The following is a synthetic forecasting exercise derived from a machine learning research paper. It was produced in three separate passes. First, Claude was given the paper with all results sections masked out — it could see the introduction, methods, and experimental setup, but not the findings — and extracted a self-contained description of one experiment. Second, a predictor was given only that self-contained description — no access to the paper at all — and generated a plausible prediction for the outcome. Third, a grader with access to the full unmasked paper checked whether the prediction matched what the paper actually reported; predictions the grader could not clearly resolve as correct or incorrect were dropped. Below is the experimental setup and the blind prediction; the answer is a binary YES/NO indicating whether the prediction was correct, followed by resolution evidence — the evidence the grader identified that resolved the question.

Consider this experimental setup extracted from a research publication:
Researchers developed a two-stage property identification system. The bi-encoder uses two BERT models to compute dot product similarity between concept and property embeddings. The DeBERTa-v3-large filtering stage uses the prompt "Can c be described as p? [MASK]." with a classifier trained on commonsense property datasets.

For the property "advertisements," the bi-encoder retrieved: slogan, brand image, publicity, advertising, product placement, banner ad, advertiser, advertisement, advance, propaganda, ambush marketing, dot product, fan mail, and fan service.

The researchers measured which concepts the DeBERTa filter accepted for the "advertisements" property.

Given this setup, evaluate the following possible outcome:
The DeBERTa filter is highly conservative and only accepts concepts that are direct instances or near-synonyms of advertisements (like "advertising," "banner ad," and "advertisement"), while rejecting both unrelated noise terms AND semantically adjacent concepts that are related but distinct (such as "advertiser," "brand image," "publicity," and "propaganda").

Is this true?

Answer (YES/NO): NO